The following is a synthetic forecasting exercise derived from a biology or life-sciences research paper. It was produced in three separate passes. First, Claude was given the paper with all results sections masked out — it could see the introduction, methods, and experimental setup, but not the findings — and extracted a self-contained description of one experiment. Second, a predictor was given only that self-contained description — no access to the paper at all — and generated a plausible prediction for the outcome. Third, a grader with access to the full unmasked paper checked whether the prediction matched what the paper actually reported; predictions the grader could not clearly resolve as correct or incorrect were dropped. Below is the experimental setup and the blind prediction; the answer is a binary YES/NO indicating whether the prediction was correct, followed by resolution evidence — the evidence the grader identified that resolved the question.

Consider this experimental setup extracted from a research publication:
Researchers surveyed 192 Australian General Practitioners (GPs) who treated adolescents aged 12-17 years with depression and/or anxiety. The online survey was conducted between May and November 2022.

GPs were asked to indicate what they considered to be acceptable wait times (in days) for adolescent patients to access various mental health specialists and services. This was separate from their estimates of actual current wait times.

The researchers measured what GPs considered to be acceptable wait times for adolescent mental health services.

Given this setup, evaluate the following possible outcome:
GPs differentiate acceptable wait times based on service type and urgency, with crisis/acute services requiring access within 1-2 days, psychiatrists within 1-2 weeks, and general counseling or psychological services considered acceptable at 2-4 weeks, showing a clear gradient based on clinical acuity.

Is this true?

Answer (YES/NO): NO